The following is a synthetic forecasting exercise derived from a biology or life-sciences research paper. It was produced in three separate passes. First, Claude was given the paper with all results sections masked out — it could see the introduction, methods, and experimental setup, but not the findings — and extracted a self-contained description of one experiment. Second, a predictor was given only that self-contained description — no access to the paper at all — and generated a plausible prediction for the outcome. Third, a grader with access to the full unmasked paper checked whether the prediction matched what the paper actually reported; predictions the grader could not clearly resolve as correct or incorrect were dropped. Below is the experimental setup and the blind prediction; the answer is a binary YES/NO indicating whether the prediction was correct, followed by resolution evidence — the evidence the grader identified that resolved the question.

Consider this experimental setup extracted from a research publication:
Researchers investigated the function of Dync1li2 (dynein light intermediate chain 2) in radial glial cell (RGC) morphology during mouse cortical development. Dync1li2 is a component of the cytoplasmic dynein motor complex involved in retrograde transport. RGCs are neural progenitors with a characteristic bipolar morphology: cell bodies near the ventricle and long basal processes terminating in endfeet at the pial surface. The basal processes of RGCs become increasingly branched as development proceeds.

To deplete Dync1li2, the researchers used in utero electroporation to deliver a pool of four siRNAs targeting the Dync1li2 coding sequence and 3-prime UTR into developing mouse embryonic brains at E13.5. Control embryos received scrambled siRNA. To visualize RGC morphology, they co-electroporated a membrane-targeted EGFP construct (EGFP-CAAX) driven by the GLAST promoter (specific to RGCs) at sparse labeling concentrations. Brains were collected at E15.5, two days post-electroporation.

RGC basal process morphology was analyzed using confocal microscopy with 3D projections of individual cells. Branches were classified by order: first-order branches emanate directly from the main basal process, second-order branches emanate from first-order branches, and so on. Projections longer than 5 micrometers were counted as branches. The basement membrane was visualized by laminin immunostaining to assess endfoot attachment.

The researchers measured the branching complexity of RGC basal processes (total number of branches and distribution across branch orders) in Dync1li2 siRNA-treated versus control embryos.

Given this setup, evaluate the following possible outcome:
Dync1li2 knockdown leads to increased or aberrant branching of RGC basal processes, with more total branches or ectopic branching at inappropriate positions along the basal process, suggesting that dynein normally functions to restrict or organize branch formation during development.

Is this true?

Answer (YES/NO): YES